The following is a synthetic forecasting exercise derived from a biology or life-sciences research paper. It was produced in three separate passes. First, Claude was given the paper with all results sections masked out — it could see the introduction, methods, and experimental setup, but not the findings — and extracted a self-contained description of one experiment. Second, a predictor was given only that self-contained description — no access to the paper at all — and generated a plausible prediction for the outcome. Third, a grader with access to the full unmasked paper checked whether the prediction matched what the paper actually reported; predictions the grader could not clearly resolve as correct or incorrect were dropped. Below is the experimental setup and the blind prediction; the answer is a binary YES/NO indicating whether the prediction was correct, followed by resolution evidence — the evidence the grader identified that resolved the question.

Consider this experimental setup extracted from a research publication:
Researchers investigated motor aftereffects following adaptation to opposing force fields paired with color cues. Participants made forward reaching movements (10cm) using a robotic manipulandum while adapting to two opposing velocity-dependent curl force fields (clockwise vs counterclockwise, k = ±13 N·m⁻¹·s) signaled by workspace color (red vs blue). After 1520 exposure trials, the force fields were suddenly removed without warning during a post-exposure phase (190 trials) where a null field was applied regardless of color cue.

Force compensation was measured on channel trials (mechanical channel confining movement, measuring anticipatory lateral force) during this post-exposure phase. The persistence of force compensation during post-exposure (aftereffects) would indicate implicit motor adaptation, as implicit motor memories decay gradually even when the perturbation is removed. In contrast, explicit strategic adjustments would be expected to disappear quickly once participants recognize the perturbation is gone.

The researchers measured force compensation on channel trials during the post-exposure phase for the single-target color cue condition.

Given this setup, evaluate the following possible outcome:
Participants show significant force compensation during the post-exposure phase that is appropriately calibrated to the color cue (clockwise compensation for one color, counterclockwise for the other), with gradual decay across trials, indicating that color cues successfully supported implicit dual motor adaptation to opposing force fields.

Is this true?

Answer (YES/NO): NO